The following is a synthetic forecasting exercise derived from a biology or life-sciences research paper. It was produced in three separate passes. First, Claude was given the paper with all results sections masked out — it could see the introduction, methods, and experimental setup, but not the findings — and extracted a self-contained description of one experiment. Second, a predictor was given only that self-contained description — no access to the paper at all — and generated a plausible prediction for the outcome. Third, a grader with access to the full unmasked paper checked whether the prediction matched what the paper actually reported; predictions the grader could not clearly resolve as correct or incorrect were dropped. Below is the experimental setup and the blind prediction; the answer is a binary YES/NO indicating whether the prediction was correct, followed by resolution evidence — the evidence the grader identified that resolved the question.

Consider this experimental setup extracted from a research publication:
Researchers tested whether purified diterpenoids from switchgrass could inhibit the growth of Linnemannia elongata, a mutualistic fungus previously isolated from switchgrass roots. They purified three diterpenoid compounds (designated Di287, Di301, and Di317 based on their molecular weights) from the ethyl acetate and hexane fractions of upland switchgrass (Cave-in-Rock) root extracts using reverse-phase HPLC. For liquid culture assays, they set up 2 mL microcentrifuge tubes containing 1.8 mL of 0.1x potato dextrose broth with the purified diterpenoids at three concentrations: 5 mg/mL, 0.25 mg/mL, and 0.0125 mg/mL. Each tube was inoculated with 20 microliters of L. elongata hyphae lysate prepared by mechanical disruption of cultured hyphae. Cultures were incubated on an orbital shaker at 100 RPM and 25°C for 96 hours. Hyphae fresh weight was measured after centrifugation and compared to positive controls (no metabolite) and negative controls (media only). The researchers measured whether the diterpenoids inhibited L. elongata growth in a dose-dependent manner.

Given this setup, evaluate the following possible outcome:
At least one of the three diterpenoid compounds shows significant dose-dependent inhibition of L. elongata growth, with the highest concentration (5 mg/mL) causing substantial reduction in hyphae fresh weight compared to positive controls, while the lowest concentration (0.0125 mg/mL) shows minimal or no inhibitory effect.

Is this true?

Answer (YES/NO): YES